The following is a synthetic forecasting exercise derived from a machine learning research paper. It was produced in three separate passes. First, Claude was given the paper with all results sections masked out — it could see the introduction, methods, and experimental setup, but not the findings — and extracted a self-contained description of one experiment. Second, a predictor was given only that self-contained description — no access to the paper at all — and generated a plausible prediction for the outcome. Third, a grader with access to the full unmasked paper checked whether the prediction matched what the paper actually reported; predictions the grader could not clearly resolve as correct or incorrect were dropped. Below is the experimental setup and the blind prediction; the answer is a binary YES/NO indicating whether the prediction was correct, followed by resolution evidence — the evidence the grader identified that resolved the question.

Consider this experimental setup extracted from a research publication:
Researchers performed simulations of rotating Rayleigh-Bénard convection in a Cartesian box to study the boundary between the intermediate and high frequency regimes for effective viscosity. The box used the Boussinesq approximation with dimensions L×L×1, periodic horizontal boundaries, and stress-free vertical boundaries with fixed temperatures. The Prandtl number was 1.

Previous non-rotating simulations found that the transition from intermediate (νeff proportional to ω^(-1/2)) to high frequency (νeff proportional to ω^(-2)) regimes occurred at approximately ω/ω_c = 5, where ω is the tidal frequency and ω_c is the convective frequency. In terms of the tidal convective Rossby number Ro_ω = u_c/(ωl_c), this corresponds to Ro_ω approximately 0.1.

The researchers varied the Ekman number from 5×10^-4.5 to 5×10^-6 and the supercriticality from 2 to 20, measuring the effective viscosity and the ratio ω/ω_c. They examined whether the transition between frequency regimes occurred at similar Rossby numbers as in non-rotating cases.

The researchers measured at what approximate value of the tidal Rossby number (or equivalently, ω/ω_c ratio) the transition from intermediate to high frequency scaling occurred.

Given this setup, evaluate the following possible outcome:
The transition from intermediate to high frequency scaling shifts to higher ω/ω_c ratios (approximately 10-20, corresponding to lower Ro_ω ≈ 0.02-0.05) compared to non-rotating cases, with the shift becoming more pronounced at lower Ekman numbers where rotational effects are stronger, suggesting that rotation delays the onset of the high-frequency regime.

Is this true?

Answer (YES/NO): NO